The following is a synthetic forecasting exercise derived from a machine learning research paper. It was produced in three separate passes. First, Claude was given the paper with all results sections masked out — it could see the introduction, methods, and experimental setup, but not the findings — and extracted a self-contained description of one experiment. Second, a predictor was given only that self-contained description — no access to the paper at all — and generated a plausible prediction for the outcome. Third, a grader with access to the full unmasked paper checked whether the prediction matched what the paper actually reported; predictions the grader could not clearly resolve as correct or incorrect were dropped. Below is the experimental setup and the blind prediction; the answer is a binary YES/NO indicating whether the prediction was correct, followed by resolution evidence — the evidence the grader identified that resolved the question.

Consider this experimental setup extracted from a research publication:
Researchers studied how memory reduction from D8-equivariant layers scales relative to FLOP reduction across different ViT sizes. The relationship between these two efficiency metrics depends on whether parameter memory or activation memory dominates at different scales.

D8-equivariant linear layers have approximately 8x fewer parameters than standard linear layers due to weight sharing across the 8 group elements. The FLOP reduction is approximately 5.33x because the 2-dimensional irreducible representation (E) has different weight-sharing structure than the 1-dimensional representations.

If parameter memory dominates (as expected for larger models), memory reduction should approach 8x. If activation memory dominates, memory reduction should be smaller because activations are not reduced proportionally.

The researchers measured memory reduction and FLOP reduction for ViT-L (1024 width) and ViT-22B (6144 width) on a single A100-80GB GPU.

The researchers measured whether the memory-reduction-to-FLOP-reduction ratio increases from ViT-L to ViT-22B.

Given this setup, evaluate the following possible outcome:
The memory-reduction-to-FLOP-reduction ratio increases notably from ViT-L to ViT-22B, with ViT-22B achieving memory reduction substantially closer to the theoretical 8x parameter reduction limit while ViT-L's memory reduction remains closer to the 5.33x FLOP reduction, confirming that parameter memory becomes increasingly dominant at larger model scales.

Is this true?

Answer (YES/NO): NO